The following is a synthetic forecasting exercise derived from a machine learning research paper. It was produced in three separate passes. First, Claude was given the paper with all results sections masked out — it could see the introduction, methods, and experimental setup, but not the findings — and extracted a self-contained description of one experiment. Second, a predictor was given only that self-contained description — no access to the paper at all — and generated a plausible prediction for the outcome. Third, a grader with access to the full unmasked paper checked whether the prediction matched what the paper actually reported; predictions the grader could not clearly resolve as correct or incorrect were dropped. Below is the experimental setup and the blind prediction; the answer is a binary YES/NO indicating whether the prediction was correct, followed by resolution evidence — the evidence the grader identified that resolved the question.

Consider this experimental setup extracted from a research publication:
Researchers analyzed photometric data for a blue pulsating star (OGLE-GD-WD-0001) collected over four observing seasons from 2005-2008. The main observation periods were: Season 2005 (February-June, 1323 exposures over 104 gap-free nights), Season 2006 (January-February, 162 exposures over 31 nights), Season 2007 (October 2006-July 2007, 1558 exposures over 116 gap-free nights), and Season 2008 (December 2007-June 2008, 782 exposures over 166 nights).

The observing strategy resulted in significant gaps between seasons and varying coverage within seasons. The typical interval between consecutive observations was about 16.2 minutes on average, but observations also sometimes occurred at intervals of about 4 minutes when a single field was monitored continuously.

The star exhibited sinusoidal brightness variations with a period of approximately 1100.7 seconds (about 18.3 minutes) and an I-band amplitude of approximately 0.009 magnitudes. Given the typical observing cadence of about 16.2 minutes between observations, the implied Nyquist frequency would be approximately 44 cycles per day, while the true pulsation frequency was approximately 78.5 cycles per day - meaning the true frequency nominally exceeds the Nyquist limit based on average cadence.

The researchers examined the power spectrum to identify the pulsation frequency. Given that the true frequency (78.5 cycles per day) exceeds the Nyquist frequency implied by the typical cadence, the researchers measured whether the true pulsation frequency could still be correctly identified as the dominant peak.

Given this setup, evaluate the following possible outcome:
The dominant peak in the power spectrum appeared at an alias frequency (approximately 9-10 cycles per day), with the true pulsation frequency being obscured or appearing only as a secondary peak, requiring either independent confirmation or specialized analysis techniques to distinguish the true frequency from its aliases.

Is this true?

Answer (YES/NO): NO